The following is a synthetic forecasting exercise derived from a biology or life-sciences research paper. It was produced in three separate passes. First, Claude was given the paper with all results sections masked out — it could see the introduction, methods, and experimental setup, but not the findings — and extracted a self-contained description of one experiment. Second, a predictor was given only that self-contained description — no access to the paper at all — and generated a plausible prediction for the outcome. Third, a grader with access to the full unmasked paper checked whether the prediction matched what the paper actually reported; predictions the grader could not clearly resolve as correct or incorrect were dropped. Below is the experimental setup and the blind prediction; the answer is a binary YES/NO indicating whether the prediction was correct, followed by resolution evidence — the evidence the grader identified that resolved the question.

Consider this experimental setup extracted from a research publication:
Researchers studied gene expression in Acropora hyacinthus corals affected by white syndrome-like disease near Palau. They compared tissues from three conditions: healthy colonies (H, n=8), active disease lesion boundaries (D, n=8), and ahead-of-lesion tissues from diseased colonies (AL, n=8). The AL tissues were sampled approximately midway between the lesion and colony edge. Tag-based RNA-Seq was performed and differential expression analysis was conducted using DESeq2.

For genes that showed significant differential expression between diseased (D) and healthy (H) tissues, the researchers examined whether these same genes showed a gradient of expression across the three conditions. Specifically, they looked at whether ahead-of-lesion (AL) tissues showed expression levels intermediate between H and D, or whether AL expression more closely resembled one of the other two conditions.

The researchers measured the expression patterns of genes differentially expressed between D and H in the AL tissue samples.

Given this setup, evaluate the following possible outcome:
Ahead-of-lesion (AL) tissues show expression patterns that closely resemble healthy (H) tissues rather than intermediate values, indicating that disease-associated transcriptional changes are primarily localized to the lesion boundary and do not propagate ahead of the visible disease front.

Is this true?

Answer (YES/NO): YES